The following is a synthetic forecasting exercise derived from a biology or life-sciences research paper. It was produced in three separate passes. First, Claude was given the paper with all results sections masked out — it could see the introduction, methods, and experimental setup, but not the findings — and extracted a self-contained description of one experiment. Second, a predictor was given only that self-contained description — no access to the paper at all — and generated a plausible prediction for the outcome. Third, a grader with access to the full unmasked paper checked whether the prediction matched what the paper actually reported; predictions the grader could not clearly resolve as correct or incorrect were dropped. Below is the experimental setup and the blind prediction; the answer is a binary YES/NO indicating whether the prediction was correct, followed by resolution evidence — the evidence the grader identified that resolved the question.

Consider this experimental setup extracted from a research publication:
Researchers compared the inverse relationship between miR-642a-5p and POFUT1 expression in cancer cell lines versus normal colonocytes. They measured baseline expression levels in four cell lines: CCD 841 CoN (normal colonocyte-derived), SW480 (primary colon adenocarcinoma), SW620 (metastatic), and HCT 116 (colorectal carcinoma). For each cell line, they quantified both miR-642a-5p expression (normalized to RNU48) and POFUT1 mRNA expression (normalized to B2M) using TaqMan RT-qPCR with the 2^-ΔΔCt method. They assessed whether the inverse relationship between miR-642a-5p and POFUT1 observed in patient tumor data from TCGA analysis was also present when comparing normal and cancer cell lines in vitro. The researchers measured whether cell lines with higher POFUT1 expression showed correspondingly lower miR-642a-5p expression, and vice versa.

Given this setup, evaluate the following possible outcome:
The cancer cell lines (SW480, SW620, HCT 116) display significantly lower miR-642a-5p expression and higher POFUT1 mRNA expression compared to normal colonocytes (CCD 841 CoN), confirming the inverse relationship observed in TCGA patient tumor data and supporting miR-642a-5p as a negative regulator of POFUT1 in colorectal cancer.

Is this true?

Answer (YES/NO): YES